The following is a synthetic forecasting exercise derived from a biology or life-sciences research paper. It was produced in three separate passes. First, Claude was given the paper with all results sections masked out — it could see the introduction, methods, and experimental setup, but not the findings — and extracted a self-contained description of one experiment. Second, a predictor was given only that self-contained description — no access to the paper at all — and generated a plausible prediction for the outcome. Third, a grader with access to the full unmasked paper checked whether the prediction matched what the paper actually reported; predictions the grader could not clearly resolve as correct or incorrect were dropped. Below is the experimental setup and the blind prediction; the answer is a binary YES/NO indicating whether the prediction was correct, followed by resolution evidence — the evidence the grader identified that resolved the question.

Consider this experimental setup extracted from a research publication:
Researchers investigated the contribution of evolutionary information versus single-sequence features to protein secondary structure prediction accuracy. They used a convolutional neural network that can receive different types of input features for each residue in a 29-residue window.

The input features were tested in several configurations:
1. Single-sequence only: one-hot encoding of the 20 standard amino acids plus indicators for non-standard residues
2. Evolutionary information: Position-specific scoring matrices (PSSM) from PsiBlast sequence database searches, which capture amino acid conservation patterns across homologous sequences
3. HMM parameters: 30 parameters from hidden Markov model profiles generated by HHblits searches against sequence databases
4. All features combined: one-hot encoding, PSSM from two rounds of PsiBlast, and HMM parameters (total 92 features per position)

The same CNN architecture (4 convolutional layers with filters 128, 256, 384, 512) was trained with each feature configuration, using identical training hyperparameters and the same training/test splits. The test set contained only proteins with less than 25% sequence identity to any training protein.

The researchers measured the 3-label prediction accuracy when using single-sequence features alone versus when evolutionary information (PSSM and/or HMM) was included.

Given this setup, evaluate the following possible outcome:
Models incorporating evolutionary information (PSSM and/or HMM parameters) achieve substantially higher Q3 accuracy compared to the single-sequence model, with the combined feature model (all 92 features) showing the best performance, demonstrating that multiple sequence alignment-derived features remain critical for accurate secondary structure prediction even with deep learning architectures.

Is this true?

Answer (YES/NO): YES